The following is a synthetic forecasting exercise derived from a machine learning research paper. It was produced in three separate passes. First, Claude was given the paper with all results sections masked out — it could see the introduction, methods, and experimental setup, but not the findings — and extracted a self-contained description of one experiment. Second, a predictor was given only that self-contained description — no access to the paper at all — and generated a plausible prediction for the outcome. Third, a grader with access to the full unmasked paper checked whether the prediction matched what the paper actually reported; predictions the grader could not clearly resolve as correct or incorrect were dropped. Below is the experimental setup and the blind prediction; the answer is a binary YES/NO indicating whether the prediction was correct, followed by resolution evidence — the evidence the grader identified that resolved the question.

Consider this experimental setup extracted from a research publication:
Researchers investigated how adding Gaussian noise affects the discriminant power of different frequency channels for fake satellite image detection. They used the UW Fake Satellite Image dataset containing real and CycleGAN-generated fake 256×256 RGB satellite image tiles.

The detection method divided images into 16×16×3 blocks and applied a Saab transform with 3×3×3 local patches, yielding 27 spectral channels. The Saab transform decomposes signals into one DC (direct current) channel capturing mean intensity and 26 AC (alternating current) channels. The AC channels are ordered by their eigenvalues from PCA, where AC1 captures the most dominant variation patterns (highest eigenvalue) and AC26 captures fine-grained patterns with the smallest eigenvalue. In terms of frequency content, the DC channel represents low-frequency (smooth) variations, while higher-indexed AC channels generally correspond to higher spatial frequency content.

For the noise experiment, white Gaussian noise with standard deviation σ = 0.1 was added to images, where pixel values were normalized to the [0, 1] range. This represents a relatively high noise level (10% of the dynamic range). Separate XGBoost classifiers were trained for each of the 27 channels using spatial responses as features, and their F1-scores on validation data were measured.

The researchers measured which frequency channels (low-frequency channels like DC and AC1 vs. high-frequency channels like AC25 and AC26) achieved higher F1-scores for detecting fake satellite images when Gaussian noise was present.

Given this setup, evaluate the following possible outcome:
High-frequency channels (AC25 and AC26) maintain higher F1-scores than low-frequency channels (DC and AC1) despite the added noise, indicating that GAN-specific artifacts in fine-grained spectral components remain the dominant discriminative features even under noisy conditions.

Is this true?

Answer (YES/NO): NO